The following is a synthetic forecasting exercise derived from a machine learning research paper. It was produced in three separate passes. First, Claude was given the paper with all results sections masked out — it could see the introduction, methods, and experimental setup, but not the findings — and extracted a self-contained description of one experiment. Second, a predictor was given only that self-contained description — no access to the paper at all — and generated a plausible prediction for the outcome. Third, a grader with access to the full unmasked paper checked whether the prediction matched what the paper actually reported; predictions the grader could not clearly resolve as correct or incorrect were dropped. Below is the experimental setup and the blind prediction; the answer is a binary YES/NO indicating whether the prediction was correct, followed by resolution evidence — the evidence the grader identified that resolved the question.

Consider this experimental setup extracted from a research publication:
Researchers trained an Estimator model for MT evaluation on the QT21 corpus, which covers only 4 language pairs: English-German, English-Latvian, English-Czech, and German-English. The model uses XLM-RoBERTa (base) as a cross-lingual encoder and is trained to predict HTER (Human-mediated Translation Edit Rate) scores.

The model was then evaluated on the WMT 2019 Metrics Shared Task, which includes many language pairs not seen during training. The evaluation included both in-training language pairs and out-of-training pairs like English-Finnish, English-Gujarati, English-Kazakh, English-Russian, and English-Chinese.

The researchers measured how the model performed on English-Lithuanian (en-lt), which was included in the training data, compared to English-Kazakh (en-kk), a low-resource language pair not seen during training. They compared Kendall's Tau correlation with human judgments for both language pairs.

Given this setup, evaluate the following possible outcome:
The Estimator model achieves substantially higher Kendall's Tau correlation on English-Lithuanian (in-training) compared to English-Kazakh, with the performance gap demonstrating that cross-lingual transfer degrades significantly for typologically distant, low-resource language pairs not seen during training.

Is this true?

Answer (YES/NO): NO